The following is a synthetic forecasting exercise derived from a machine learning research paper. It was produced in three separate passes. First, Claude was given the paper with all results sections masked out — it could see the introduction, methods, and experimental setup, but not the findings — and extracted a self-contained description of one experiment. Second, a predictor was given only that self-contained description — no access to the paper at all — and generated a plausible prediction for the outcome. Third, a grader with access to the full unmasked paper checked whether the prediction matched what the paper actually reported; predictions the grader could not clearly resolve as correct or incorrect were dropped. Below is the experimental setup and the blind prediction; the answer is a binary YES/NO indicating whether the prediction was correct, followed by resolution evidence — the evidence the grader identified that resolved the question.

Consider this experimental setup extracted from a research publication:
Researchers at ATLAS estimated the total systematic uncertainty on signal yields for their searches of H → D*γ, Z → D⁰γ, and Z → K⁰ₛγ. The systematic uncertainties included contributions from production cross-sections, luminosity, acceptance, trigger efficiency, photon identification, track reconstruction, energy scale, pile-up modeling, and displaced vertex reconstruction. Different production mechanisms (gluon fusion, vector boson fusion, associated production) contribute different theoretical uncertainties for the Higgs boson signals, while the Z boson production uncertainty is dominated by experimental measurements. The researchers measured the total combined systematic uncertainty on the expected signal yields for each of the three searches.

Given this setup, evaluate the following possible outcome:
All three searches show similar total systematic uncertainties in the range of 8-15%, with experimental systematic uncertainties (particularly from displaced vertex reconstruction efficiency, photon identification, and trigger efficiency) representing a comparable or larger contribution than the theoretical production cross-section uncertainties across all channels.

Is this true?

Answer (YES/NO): NO